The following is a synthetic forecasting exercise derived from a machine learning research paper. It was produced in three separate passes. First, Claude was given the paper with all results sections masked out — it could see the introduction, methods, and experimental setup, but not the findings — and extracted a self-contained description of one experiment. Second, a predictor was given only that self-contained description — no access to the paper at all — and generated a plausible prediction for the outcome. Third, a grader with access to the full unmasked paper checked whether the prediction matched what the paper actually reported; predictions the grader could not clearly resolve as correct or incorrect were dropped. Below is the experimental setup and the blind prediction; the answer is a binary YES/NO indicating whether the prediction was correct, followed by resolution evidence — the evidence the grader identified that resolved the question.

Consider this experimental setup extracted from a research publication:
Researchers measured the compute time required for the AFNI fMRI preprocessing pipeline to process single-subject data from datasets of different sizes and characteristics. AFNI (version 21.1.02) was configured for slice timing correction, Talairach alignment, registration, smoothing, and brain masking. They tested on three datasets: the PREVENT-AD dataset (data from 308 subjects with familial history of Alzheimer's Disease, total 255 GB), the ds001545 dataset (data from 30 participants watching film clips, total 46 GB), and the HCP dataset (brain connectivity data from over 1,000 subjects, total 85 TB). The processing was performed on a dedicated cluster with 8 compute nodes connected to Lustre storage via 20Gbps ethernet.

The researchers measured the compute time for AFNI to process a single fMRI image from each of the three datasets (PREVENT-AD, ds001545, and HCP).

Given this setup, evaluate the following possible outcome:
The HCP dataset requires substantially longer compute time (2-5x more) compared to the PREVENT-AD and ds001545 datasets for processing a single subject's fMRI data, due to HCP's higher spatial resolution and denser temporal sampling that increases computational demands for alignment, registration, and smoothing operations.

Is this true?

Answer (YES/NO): NO